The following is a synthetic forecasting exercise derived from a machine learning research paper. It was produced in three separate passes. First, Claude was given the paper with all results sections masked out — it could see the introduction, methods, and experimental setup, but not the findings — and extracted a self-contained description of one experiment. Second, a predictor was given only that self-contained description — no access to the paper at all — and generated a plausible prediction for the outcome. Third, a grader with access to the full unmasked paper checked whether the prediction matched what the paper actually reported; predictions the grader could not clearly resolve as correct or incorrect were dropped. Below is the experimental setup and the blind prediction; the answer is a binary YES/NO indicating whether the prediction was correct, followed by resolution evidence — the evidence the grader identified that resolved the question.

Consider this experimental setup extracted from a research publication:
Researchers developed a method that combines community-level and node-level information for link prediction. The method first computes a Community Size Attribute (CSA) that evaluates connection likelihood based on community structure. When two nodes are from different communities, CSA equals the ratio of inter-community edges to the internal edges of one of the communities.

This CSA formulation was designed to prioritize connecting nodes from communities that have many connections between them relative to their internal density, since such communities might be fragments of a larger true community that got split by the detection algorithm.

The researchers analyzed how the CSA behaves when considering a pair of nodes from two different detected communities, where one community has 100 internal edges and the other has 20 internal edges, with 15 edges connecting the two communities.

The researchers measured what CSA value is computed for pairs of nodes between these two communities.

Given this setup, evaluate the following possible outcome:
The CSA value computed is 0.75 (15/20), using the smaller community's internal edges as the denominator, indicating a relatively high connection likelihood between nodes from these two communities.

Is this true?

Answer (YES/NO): YES